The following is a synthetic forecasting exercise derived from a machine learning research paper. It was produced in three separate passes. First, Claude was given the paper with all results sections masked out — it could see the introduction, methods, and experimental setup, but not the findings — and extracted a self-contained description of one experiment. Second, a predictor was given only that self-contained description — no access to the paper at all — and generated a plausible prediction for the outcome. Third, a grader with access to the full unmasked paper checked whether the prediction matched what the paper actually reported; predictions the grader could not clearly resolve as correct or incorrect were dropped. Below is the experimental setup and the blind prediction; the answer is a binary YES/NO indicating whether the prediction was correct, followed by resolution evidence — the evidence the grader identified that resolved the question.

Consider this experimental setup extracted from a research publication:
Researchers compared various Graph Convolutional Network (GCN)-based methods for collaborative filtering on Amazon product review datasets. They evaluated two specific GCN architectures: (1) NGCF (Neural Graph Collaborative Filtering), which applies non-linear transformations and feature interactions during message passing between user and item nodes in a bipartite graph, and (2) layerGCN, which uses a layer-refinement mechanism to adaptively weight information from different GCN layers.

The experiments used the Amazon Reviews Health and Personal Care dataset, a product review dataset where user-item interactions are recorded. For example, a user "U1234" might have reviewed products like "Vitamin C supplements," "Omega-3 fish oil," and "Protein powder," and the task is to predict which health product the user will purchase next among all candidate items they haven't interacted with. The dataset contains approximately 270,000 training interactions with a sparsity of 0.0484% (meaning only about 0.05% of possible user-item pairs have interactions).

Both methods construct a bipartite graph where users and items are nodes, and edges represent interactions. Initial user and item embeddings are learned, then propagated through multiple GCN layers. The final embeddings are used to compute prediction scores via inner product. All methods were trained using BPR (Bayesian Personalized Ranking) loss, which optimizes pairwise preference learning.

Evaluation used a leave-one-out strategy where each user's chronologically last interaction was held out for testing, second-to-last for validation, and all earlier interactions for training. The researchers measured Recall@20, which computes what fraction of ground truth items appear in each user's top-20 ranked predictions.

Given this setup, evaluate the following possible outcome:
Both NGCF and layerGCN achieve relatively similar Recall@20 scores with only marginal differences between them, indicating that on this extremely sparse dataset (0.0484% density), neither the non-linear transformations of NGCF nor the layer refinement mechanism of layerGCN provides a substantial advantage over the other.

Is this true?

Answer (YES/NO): NO